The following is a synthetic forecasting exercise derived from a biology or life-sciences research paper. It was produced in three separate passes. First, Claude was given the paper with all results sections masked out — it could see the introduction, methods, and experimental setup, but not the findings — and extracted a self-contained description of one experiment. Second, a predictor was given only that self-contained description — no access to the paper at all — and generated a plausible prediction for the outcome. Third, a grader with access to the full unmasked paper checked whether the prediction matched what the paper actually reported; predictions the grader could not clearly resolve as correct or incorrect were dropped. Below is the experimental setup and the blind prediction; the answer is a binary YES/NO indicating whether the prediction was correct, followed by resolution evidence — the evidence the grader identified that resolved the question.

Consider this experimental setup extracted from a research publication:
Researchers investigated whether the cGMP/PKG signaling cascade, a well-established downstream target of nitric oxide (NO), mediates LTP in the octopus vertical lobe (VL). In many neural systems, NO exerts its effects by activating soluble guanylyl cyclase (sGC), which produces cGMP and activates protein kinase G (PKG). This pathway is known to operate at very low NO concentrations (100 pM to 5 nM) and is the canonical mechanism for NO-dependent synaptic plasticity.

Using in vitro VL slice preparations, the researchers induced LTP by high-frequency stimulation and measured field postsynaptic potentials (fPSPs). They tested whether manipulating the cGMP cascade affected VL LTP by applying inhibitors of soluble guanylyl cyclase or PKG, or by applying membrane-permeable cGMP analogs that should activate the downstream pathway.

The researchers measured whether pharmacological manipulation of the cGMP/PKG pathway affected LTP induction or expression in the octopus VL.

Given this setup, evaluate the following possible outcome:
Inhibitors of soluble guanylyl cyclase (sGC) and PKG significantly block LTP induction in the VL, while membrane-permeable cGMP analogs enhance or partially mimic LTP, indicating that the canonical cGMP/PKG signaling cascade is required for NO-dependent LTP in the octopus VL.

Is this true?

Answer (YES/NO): NO